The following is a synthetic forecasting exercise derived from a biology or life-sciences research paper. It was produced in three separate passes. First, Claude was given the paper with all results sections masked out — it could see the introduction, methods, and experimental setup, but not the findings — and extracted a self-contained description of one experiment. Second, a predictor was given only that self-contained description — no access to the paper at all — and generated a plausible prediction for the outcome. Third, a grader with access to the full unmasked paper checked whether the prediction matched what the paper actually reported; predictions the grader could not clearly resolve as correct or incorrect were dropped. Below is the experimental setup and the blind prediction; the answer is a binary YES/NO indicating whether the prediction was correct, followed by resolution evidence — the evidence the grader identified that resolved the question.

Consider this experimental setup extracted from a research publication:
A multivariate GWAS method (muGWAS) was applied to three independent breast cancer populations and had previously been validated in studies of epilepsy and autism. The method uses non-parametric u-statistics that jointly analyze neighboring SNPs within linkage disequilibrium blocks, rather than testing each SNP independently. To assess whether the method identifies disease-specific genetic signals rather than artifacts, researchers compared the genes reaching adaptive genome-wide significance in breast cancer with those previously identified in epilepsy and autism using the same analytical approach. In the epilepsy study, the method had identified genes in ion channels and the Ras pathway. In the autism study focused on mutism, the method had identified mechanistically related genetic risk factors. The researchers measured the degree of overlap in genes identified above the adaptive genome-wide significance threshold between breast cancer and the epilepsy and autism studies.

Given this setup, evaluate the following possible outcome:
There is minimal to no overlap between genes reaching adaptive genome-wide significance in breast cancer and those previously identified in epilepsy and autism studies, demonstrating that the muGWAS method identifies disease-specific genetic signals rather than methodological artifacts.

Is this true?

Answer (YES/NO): YES